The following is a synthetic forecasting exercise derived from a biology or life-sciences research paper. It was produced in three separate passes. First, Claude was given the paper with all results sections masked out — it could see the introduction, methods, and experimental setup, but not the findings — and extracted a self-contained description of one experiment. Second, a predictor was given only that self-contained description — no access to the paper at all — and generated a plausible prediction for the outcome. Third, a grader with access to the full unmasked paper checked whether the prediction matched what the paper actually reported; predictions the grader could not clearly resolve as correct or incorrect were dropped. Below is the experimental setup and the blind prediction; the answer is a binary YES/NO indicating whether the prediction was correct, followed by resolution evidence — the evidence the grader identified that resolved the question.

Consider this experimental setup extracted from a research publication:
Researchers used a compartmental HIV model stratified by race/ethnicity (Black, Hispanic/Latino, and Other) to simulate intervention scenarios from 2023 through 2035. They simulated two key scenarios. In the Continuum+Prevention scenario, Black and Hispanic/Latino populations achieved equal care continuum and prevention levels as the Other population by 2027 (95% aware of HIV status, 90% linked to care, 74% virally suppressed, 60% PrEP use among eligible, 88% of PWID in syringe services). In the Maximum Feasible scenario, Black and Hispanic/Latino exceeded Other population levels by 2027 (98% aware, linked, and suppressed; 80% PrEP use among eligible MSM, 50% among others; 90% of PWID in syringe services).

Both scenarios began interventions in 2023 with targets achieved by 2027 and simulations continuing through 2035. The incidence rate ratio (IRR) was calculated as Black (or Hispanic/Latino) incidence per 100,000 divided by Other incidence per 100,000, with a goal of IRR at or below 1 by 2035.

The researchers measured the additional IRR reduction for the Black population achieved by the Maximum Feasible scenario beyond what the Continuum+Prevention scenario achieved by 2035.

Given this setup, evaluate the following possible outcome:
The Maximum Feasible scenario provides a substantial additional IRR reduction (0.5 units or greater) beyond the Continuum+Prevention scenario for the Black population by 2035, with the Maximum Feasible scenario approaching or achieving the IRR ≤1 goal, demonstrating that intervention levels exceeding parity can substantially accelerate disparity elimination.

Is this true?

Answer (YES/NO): YES